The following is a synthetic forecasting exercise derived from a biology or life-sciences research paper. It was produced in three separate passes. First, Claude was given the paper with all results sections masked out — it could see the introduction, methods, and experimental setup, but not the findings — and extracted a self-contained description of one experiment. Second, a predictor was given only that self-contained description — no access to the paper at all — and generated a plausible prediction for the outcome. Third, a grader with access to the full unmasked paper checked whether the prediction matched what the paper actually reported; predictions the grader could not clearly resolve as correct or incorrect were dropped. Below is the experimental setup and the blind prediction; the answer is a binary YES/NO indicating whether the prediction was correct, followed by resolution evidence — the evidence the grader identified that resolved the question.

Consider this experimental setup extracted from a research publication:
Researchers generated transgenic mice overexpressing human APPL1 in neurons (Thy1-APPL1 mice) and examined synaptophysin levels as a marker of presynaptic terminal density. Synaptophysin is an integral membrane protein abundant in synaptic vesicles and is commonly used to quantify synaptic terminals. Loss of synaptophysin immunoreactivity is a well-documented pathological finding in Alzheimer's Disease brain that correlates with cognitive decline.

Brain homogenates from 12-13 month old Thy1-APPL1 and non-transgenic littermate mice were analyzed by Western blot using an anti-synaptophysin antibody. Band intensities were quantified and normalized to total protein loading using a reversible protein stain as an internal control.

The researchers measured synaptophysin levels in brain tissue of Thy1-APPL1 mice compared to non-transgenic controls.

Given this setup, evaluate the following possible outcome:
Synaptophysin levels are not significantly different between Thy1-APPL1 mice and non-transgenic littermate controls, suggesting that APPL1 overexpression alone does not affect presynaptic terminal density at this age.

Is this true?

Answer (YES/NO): YES